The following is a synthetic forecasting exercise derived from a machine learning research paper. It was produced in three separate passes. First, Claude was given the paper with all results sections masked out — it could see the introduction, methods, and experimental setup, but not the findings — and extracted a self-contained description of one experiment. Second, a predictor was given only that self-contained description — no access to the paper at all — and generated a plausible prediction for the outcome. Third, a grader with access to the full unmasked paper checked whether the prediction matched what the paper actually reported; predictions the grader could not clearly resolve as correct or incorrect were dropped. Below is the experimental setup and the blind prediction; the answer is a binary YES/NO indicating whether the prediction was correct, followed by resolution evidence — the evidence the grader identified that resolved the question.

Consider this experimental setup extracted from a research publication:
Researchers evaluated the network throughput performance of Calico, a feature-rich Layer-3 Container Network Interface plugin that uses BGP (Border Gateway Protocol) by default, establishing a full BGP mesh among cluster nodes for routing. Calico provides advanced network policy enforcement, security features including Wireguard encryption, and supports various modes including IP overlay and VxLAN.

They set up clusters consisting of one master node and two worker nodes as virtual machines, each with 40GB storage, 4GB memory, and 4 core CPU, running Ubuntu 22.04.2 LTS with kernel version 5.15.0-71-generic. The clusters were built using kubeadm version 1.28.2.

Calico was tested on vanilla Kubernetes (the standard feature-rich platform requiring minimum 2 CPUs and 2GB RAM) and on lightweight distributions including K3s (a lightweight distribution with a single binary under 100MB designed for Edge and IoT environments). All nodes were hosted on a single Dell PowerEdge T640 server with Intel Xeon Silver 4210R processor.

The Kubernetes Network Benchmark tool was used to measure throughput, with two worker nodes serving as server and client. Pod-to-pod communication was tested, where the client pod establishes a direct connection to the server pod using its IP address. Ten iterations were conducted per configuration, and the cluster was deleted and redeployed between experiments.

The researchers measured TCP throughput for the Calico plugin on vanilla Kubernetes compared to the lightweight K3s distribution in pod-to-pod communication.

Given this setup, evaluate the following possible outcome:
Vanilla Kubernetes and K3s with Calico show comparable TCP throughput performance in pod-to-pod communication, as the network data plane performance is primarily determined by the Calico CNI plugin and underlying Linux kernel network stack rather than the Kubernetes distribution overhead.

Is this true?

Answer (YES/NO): YES